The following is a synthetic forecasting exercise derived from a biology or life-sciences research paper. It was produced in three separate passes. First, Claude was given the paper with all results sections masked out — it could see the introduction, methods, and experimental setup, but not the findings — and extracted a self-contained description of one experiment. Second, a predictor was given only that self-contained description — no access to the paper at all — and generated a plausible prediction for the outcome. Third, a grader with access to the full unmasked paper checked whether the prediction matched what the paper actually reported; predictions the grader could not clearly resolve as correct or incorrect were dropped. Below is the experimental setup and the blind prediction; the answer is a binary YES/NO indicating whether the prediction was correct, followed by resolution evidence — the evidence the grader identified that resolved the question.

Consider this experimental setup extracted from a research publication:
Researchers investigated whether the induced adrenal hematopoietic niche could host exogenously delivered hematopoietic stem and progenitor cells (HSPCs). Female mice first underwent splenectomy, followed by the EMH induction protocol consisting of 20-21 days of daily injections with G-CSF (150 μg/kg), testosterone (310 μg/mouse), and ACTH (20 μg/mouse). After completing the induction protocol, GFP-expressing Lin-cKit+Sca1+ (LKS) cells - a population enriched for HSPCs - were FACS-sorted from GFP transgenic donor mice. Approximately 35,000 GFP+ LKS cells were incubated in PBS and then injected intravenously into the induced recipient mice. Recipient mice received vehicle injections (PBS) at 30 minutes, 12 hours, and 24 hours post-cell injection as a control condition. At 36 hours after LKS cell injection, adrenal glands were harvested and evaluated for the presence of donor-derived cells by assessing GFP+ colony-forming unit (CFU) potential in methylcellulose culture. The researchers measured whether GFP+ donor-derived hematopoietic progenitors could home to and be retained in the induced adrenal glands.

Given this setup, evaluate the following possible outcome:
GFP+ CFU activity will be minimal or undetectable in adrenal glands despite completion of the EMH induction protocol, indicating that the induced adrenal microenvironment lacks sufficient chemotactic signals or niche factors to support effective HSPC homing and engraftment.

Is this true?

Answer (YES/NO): NO